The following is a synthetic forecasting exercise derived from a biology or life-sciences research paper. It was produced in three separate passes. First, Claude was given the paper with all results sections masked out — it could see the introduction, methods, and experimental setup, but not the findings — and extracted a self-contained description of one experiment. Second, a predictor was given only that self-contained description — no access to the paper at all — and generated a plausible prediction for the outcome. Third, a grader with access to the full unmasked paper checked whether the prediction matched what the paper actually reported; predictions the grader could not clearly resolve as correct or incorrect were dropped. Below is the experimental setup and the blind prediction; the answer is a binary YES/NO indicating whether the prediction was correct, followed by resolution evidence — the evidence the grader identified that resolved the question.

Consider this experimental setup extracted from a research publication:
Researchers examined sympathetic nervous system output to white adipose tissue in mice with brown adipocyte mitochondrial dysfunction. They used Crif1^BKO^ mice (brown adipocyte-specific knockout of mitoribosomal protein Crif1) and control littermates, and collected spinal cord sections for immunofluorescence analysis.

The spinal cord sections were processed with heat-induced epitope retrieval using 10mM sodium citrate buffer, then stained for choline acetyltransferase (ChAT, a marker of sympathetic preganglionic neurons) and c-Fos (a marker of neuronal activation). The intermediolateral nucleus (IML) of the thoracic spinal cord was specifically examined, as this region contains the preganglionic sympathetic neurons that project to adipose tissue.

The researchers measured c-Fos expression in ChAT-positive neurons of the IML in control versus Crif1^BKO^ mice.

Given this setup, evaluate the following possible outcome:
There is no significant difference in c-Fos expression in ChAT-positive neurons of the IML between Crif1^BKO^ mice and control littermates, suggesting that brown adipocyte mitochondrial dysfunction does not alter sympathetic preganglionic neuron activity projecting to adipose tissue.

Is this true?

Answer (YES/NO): NO